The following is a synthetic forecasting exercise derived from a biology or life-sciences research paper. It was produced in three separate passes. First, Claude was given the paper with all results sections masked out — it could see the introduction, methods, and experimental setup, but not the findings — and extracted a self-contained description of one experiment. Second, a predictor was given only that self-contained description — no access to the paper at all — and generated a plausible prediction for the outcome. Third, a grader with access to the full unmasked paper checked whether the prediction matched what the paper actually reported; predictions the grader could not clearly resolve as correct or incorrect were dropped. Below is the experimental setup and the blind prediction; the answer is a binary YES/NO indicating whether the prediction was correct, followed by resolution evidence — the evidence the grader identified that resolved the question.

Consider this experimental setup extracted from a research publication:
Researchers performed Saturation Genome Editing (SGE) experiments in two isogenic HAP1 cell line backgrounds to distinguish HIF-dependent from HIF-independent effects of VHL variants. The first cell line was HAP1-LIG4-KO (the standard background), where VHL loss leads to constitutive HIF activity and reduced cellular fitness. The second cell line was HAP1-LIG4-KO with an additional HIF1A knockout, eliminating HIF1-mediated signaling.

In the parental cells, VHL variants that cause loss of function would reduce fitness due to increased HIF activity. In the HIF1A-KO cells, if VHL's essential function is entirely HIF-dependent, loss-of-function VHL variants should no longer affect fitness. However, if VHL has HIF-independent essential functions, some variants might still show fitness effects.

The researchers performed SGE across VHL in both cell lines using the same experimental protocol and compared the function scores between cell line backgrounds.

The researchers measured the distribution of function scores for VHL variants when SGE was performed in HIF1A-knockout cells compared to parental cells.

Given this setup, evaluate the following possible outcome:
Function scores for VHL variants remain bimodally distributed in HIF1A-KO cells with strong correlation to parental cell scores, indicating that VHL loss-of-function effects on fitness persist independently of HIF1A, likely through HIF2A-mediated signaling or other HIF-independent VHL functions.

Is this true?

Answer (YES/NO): NO